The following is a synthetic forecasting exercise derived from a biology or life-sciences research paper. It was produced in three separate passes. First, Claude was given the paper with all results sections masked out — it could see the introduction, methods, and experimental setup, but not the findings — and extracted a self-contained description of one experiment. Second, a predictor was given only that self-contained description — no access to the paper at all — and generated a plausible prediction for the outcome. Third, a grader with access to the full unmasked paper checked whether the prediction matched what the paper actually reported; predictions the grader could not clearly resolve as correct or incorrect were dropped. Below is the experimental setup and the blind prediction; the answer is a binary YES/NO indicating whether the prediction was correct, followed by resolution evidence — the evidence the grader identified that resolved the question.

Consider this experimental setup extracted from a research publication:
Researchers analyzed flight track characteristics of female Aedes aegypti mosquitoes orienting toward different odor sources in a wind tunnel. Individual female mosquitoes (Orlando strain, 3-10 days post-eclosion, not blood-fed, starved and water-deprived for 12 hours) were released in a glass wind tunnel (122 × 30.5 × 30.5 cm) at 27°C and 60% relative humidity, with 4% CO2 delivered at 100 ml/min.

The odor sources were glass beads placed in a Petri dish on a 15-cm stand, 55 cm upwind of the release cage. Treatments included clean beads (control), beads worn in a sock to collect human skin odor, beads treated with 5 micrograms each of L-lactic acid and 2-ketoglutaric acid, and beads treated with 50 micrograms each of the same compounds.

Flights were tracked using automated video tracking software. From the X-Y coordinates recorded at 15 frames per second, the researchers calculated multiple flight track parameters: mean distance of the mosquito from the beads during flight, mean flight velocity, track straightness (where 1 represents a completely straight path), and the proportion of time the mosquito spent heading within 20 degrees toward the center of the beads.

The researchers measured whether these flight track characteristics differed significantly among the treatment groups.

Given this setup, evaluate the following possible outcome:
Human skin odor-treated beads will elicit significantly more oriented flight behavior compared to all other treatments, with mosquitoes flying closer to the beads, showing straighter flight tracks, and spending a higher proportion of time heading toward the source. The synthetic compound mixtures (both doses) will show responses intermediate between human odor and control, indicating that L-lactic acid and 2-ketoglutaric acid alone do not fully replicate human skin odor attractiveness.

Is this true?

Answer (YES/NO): NO